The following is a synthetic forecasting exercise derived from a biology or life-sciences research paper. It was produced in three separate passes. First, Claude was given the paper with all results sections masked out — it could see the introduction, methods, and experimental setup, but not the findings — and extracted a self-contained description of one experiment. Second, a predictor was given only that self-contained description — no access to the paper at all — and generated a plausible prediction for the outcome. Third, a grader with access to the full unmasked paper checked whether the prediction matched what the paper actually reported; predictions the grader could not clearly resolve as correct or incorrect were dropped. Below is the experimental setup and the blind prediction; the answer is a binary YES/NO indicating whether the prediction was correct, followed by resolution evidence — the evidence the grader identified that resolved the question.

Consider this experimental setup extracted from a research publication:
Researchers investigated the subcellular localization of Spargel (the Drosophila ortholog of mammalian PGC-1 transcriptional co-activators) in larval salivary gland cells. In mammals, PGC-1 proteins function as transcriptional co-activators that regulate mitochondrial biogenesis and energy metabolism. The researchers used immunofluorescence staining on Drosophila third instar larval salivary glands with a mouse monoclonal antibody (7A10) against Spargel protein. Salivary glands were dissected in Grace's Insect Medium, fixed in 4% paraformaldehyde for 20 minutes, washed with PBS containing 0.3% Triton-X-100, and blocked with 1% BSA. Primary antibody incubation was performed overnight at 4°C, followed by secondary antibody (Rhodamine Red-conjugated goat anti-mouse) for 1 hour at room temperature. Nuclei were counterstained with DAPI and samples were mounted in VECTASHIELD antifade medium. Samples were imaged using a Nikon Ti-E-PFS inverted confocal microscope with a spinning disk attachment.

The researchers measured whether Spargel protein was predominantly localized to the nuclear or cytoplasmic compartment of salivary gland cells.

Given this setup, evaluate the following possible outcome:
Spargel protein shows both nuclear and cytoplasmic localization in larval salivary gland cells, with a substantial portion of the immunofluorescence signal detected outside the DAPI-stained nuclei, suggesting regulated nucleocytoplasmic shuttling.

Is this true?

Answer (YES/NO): NO